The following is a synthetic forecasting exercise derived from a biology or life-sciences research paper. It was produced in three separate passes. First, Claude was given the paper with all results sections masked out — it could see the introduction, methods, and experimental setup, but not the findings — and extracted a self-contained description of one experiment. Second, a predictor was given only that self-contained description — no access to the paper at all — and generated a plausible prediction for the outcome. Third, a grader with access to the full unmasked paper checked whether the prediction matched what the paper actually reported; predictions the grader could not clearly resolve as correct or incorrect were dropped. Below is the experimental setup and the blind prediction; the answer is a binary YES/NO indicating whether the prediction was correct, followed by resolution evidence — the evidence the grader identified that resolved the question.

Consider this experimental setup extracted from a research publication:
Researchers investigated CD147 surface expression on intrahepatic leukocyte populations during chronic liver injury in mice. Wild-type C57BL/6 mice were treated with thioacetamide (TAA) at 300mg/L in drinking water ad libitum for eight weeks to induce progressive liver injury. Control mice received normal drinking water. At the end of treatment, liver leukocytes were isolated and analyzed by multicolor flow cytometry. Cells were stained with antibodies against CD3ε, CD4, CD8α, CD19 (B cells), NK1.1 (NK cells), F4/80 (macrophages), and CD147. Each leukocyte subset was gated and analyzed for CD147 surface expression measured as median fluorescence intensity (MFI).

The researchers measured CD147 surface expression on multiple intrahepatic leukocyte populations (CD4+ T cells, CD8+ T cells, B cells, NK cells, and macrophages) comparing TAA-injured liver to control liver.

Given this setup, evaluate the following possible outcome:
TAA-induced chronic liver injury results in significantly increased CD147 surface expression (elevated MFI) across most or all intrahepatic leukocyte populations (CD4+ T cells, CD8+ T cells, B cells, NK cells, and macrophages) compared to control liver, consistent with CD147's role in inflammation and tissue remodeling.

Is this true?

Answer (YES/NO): YES